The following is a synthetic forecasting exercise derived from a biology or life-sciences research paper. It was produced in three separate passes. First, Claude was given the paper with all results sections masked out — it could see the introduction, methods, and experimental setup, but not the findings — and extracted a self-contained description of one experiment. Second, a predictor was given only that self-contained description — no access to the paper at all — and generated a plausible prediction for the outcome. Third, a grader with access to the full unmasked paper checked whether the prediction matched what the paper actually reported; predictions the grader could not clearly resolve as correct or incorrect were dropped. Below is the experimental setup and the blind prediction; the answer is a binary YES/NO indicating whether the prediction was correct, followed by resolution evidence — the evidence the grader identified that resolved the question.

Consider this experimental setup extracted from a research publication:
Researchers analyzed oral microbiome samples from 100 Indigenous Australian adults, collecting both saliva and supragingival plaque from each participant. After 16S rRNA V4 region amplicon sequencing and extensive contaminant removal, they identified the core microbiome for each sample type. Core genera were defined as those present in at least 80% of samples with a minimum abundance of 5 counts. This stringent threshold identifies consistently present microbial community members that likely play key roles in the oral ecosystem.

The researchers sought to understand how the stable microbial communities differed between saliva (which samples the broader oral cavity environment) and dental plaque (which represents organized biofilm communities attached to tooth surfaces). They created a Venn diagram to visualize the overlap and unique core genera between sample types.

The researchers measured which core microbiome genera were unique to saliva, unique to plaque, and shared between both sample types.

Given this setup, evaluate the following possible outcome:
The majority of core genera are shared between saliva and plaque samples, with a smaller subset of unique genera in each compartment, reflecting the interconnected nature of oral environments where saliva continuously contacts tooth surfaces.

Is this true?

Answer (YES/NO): YES